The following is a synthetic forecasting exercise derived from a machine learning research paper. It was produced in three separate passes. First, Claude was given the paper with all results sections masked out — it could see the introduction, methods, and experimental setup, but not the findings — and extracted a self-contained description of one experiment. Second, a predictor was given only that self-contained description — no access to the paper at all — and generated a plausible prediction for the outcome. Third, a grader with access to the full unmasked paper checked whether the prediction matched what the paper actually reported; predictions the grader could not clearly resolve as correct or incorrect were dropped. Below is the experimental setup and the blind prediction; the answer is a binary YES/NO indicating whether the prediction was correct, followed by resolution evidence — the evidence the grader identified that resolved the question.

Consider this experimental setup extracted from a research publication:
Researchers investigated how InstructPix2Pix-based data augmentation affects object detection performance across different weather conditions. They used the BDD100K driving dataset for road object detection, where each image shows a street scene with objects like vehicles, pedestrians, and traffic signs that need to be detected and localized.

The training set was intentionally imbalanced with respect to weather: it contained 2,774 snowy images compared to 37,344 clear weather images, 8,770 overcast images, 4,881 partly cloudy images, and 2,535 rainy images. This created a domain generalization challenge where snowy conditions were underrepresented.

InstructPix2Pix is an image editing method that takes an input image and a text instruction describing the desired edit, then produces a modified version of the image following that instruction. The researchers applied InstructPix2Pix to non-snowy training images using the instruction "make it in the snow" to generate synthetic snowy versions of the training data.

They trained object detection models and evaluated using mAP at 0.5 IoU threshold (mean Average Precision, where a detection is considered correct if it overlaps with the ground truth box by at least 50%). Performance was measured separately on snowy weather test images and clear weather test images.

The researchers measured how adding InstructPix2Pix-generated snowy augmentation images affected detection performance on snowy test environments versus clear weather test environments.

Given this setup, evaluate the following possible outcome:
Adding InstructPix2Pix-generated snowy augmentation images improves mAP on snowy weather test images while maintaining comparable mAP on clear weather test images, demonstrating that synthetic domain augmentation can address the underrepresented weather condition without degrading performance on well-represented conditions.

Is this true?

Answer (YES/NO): NO